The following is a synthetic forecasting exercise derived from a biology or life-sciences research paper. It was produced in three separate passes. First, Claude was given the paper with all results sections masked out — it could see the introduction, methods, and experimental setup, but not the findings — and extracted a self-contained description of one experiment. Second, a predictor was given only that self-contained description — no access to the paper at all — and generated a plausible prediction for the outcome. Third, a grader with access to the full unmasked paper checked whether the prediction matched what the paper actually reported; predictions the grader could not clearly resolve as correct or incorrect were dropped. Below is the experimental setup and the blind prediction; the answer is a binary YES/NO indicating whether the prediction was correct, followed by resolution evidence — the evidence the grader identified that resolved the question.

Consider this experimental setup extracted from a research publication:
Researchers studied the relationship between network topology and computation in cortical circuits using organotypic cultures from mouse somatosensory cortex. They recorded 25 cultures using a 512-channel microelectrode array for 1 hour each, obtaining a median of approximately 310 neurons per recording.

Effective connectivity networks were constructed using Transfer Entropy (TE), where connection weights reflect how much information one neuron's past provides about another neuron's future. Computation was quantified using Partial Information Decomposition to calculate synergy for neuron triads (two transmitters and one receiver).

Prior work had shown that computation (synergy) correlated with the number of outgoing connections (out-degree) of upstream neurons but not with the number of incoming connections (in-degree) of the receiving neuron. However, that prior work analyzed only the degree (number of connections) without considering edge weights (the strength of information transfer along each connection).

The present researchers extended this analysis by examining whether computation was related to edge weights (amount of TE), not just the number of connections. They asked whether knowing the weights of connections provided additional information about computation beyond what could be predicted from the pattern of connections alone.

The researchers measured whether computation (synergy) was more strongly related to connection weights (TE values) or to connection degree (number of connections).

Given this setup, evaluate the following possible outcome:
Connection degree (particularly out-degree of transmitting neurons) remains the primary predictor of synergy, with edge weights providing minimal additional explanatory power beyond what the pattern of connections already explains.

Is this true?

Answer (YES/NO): NO